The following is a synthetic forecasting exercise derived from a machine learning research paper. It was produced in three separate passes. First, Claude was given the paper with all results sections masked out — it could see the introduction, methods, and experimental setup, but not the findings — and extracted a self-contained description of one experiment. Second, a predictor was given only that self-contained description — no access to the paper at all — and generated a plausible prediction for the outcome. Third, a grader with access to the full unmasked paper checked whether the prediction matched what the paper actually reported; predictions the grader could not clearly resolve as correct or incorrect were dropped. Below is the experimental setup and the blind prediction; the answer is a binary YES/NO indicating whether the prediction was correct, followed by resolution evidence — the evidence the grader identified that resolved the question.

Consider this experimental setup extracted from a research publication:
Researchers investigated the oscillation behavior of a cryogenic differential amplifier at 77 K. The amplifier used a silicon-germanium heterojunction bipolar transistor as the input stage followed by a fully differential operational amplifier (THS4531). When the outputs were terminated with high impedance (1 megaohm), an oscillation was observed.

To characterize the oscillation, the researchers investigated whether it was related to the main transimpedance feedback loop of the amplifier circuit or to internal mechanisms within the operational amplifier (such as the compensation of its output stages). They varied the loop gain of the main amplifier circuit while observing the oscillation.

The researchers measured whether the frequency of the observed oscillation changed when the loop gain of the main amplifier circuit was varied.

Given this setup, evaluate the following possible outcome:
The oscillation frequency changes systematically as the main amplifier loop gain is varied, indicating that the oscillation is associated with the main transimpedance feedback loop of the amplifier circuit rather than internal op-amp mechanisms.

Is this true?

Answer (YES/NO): NO